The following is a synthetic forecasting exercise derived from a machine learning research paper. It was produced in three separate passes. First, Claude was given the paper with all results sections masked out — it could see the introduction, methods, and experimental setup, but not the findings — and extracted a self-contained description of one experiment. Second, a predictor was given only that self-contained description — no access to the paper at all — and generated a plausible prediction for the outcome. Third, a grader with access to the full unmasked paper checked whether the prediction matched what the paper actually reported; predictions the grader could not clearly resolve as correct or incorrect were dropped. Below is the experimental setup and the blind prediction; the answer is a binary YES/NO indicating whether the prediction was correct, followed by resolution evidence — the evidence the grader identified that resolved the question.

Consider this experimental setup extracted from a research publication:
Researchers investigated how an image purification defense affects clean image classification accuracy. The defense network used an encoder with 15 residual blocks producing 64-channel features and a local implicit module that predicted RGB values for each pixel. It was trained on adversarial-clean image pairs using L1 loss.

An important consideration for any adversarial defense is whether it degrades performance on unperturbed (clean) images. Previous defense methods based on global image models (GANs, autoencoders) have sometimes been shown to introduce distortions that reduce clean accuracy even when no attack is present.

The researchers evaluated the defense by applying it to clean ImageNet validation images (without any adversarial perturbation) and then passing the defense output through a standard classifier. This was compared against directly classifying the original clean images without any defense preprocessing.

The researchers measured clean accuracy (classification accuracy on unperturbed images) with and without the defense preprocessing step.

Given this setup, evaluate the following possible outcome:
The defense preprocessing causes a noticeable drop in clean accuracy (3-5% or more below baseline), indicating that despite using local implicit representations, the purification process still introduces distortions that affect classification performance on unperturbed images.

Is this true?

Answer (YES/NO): YES